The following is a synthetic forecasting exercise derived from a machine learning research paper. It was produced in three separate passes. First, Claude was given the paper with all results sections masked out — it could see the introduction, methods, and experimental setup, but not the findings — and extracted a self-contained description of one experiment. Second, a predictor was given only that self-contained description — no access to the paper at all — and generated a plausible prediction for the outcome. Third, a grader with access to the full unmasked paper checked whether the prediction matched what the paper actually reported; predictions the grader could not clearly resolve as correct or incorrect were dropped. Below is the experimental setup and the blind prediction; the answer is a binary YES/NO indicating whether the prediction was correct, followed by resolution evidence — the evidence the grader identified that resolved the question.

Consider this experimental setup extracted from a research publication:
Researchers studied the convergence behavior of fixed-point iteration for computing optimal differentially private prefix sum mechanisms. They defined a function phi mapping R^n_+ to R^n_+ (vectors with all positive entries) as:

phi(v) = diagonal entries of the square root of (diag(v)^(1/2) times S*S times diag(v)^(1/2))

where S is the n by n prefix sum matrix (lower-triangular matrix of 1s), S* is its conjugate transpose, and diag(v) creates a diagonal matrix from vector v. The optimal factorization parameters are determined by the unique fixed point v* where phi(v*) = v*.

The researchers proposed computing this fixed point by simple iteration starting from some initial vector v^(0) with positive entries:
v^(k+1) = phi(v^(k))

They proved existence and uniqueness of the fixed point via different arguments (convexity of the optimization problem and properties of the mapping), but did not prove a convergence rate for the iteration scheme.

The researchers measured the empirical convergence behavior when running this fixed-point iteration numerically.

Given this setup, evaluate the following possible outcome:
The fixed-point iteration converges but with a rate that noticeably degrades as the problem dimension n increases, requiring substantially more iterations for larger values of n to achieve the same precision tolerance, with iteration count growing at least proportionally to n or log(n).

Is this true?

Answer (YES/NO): NO